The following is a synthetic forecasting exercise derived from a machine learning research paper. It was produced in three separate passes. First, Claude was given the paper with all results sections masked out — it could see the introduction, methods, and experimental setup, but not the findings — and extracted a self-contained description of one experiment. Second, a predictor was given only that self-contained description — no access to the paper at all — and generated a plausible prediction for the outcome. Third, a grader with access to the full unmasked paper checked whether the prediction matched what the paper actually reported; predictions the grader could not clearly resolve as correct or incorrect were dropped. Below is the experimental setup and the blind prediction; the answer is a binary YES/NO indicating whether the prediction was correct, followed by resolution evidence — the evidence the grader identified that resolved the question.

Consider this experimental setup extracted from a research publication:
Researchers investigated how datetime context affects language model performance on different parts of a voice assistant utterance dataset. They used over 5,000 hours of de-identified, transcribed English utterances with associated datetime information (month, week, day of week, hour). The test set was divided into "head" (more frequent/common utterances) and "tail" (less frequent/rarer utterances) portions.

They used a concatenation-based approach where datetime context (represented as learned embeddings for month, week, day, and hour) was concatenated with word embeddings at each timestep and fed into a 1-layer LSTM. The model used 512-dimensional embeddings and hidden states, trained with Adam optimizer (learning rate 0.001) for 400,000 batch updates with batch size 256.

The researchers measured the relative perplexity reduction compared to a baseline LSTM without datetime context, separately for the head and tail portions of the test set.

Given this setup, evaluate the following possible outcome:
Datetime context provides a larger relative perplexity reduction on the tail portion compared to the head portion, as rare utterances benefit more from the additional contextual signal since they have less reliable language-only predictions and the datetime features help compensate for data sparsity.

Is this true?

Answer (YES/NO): YES